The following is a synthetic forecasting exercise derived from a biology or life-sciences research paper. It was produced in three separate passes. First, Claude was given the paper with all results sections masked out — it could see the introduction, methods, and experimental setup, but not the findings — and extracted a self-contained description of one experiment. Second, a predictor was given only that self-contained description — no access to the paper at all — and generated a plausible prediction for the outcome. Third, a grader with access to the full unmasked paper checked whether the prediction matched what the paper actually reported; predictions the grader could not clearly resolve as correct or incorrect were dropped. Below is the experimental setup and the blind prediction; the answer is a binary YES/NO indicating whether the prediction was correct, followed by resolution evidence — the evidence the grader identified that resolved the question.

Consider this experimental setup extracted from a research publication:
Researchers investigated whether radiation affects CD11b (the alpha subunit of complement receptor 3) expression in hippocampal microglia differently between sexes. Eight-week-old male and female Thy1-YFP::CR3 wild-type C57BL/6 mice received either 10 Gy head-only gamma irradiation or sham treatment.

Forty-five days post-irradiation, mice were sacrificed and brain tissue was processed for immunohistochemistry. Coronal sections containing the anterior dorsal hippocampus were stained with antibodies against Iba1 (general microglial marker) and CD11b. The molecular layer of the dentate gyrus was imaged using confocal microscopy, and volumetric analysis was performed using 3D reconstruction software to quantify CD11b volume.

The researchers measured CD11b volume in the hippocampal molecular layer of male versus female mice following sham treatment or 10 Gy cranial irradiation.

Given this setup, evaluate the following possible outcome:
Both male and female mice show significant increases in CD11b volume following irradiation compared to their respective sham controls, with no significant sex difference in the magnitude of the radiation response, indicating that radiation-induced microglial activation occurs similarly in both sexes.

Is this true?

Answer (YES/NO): NO